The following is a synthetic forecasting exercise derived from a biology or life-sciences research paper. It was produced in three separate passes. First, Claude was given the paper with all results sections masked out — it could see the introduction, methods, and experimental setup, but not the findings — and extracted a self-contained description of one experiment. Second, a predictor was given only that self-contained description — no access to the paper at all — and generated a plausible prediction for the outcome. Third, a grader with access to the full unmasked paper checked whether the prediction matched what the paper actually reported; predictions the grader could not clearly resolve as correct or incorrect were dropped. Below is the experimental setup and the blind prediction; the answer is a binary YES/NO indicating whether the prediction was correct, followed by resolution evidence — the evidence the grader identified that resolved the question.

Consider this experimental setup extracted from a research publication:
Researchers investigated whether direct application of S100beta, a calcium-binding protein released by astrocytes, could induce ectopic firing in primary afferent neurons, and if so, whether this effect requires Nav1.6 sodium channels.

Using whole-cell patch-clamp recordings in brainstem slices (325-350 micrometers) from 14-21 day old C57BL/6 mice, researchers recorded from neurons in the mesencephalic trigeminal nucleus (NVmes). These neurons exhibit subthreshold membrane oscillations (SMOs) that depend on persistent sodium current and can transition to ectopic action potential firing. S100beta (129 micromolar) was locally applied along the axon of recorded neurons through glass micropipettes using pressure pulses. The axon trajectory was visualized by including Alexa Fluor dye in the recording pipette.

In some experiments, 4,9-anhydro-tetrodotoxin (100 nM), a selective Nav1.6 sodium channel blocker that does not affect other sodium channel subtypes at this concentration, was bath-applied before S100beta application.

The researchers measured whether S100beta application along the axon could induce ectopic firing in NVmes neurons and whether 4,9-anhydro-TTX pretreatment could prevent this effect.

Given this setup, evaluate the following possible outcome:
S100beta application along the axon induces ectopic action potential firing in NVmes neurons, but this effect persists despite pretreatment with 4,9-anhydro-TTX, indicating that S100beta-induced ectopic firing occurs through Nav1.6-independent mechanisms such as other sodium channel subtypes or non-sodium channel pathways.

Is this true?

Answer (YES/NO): NO